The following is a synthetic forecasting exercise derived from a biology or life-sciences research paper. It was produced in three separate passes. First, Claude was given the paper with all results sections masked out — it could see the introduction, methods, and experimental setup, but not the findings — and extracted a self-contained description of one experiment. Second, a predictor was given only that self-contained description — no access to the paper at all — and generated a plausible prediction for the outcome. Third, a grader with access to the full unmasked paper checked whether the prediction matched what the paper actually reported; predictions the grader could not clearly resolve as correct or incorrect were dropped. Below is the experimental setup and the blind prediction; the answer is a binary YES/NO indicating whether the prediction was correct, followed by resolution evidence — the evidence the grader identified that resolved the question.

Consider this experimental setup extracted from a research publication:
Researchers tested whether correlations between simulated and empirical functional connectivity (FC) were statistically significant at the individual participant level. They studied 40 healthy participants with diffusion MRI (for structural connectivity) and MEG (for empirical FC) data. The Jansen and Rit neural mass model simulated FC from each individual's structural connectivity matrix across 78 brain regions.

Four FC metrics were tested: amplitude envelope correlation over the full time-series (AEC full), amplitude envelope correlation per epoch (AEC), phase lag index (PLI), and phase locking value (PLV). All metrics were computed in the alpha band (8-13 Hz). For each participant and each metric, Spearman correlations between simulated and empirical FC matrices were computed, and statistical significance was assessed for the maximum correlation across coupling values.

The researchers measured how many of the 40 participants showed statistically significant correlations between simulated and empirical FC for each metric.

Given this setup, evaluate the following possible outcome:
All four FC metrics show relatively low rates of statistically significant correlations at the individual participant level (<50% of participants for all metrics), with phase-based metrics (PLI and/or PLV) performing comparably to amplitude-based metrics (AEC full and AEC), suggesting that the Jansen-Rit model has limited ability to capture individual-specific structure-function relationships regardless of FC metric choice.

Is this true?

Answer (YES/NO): NO